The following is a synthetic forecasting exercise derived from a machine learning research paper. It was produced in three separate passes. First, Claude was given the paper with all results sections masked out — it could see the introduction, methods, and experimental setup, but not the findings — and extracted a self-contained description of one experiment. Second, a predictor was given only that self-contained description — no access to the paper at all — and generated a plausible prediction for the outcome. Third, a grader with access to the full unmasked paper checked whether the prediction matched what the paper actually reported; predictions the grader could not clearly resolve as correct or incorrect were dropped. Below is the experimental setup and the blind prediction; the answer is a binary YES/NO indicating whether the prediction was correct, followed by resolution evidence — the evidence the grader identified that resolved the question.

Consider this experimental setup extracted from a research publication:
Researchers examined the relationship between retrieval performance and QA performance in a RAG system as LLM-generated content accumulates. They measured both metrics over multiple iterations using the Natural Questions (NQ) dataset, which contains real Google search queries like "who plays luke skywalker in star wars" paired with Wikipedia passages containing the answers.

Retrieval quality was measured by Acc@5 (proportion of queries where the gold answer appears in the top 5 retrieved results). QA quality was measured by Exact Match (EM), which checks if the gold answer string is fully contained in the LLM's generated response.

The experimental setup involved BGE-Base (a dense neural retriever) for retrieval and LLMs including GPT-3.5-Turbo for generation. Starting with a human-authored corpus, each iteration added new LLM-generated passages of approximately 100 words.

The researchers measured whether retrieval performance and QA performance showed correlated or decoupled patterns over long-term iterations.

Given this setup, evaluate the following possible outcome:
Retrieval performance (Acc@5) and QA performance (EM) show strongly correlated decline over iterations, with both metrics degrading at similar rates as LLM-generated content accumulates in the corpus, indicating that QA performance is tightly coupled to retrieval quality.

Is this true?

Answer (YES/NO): NO